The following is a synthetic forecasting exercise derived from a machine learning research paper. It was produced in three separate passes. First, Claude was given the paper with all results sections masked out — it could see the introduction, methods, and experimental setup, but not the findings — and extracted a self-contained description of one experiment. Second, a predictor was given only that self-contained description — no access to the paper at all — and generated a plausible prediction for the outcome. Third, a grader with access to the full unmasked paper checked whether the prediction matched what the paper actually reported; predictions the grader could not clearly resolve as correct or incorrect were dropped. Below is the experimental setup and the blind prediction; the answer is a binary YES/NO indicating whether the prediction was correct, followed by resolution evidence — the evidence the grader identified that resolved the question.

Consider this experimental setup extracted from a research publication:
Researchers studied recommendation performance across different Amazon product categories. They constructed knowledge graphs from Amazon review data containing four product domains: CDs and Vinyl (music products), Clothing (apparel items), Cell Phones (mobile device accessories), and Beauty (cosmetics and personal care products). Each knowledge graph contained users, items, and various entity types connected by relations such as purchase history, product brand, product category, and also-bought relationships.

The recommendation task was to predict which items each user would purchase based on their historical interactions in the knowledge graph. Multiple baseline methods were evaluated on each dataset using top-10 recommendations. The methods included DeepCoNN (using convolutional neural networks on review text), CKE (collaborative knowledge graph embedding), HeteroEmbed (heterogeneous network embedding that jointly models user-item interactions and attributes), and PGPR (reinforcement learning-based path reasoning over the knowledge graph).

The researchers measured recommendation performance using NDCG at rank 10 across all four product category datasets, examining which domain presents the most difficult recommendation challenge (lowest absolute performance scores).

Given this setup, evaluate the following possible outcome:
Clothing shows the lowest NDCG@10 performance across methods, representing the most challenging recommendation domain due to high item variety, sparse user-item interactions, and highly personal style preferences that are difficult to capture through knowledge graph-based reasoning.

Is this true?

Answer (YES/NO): YES